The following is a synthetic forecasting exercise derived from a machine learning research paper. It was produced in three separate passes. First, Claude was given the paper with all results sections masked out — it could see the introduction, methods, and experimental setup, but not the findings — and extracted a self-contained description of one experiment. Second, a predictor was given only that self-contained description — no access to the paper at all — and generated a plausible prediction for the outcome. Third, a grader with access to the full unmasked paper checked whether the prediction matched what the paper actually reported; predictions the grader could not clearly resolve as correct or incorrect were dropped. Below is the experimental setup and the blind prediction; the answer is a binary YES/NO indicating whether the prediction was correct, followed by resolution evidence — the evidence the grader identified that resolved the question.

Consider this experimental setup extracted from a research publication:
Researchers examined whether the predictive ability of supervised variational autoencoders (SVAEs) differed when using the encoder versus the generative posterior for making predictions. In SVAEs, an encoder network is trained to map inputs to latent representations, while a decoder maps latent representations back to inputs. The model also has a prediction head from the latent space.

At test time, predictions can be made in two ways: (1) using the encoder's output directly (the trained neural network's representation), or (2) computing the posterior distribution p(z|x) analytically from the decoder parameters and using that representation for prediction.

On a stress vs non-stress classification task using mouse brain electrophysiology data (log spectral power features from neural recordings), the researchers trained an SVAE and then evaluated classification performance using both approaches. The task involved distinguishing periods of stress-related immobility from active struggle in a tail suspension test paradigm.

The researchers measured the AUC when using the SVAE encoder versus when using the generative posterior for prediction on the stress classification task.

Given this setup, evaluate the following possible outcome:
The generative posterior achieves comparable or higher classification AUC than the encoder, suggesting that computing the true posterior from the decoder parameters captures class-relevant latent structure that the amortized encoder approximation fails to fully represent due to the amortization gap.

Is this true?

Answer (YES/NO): NO